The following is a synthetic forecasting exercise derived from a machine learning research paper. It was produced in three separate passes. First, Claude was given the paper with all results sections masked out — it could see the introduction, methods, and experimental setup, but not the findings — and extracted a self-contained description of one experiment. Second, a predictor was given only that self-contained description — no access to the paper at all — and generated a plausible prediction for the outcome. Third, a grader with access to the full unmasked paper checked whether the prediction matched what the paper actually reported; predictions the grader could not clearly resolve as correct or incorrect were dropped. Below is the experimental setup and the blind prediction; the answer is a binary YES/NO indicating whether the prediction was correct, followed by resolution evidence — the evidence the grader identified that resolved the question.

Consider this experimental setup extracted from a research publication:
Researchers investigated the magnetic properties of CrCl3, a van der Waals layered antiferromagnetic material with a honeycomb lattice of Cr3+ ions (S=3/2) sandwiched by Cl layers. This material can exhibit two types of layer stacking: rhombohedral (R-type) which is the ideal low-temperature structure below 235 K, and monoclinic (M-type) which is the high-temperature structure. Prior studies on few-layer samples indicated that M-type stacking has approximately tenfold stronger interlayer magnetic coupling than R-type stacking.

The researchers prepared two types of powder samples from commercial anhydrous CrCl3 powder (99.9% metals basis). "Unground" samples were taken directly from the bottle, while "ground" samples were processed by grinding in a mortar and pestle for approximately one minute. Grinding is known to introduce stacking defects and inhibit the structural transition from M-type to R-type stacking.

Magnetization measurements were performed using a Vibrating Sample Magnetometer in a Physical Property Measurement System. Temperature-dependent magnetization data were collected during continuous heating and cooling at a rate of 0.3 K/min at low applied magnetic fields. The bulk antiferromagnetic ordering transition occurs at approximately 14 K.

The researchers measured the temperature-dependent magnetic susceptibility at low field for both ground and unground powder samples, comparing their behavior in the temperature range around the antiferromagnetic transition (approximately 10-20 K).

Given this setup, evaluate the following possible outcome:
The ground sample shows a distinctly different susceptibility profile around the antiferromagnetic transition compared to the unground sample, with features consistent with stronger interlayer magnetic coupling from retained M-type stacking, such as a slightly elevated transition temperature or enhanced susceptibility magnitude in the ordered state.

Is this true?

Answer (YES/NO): YES